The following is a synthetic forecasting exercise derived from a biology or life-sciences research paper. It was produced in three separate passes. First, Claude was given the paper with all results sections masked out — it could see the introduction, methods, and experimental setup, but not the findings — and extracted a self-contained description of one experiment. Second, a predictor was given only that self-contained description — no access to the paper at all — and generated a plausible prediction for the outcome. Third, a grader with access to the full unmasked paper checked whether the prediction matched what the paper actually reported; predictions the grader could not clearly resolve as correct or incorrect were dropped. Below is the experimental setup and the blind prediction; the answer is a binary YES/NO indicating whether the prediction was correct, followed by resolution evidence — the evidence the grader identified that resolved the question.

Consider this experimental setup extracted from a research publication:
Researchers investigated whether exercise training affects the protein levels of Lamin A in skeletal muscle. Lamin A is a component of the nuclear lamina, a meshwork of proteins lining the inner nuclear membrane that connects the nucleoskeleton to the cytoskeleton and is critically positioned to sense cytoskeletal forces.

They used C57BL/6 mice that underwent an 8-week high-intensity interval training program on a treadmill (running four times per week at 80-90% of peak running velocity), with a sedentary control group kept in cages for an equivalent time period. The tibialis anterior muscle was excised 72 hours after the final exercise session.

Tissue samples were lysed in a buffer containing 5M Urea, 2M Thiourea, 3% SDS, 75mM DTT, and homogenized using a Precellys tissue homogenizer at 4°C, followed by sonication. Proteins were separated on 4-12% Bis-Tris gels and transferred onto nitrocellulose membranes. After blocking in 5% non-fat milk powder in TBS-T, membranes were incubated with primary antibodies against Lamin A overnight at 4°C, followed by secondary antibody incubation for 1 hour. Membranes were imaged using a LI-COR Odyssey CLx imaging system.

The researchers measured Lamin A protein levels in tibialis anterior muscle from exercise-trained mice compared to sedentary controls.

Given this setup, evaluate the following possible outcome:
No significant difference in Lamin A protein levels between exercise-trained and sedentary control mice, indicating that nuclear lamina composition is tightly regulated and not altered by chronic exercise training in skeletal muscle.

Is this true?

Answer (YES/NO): NO